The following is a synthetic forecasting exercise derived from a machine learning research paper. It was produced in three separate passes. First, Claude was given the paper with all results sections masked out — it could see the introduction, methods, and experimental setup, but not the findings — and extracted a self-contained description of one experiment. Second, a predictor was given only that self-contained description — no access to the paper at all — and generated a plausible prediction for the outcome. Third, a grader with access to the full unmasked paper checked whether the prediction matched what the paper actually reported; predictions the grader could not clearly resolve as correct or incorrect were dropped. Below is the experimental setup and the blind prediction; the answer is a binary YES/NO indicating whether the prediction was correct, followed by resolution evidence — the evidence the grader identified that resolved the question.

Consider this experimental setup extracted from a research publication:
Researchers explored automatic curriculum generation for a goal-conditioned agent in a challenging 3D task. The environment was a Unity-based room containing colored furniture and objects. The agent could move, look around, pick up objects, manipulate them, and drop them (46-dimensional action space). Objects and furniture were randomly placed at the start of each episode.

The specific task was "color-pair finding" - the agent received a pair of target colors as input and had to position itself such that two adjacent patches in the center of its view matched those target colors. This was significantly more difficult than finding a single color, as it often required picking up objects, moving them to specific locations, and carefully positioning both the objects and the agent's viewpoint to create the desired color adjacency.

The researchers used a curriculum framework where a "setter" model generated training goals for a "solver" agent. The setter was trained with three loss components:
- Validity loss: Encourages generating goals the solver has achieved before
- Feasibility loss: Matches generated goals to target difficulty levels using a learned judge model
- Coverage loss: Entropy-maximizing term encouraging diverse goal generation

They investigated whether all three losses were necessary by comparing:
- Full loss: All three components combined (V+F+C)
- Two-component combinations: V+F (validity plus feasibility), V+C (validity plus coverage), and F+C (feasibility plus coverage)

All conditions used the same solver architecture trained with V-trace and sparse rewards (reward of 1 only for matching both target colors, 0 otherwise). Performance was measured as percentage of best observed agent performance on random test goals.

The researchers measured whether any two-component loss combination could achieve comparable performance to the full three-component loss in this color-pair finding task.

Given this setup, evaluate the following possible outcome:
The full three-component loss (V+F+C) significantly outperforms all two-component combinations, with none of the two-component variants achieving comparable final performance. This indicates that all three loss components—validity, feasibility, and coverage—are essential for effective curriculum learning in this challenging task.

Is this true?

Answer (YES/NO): YES